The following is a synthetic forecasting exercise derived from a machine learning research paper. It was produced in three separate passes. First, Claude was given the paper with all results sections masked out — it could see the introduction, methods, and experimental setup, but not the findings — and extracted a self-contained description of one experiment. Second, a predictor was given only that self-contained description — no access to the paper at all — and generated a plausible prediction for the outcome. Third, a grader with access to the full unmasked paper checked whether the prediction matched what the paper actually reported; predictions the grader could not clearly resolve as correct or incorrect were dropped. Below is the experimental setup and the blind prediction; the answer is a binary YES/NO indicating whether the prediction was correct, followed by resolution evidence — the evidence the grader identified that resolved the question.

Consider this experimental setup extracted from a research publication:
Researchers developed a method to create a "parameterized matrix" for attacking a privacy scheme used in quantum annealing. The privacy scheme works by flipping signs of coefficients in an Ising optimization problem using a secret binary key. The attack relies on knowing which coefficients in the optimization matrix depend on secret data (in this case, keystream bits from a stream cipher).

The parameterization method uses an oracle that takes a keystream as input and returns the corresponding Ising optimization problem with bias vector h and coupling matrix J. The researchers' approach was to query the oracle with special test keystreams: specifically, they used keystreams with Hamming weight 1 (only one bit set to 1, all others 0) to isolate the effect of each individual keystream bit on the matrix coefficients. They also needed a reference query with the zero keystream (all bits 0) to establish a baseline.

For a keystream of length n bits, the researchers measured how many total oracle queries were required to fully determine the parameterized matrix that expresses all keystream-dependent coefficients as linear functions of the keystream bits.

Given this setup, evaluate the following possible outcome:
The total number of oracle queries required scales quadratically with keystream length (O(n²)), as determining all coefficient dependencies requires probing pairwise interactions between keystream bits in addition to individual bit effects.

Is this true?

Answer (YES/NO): NO